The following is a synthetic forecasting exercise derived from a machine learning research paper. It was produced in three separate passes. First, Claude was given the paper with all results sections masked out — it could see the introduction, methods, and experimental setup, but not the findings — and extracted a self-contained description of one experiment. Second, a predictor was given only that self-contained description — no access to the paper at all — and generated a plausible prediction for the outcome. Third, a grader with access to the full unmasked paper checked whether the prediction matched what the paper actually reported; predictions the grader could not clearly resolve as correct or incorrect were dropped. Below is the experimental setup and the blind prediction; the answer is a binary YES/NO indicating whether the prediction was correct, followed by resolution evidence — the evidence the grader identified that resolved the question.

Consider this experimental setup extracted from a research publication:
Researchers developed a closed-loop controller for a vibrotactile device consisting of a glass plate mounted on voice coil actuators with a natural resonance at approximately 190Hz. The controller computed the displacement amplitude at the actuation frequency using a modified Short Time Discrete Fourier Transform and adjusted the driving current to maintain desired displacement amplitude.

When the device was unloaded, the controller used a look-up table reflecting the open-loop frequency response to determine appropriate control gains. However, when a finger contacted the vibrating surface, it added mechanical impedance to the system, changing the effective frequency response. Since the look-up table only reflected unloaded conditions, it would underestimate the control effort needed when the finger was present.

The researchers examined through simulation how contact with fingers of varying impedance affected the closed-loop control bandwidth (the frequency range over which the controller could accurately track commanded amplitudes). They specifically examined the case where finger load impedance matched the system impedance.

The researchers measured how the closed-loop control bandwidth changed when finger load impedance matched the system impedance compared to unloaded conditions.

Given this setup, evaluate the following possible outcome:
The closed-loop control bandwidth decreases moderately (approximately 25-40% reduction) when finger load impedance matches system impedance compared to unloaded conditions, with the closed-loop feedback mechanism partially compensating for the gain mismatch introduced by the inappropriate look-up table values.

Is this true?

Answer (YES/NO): NO